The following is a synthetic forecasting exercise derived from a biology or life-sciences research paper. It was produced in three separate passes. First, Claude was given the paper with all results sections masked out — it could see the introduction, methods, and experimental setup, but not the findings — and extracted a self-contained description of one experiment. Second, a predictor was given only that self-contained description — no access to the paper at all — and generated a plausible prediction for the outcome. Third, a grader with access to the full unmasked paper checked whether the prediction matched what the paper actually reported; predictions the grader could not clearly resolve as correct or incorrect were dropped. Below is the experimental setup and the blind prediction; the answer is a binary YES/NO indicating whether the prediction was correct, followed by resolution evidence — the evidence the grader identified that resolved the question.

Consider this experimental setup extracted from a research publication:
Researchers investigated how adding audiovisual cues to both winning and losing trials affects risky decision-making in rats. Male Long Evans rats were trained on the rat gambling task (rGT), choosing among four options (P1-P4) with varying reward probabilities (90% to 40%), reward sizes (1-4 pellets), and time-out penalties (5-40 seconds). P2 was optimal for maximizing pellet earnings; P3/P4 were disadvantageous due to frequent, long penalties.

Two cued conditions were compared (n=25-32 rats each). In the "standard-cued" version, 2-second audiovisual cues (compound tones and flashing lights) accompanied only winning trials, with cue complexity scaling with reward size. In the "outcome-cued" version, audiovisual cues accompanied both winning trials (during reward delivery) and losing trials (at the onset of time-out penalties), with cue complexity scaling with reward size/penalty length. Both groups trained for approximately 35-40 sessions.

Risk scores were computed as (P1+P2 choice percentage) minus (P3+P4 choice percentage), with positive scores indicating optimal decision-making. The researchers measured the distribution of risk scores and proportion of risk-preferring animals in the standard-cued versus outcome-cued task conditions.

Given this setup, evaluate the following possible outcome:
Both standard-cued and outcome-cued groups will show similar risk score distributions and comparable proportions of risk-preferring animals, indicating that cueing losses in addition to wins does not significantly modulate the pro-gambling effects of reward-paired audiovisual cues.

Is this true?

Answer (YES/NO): YES